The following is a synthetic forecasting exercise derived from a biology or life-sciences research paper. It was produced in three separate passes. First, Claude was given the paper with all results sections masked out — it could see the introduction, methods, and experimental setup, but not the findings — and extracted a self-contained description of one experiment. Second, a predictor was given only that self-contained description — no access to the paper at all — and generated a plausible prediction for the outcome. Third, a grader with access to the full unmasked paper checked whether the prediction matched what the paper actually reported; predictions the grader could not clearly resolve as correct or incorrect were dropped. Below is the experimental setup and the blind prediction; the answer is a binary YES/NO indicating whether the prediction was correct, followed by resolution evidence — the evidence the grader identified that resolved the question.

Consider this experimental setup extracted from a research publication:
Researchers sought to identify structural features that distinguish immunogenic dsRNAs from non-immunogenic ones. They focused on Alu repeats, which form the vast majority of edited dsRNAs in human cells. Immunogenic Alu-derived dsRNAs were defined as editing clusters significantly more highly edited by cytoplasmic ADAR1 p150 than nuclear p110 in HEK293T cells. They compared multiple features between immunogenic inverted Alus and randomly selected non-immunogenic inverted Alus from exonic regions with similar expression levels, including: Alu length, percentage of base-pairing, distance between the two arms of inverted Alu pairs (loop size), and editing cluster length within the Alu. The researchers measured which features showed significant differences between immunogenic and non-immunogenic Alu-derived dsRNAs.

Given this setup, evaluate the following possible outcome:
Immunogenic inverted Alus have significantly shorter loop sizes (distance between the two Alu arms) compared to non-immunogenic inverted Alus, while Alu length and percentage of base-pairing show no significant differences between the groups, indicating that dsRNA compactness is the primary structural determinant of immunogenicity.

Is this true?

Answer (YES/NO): YES